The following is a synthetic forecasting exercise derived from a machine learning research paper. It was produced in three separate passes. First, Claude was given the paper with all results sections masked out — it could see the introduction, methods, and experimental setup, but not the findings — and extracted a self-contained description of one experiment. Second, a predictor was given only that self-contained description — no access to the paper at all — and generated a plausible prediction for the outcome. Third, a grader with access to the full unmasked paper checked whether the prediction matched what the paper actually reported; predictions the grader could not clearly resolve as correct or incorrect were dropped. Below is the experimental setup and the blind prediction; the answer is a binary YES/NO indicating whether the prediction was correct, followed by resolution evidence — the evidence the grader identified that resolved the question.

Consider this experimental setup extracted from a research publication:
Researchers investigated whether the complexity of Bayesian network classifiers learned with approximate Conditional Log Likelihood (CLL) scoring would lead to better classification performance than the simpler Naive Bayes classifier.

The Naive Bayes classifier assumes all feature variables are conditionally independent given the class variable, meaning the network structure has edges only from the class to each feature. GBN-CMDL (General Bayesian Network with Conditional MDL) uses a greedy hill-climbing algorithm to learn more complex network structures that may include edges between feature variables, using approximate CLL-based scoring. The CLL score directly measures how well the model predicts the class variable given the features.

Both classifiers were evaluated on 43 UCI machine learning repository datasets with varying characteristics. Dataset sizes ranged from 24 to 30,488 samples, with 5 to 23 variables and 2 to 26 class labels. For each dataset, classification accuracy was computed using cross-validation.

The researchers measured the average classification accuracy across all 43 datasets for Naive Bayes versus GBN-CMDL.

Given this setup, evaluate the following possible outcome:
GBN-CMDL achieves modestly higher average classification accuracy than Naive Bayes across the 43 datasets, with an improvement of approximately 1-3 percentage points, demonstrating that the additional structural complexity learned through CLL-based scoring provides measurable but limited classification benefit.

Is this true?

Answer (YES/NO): NO